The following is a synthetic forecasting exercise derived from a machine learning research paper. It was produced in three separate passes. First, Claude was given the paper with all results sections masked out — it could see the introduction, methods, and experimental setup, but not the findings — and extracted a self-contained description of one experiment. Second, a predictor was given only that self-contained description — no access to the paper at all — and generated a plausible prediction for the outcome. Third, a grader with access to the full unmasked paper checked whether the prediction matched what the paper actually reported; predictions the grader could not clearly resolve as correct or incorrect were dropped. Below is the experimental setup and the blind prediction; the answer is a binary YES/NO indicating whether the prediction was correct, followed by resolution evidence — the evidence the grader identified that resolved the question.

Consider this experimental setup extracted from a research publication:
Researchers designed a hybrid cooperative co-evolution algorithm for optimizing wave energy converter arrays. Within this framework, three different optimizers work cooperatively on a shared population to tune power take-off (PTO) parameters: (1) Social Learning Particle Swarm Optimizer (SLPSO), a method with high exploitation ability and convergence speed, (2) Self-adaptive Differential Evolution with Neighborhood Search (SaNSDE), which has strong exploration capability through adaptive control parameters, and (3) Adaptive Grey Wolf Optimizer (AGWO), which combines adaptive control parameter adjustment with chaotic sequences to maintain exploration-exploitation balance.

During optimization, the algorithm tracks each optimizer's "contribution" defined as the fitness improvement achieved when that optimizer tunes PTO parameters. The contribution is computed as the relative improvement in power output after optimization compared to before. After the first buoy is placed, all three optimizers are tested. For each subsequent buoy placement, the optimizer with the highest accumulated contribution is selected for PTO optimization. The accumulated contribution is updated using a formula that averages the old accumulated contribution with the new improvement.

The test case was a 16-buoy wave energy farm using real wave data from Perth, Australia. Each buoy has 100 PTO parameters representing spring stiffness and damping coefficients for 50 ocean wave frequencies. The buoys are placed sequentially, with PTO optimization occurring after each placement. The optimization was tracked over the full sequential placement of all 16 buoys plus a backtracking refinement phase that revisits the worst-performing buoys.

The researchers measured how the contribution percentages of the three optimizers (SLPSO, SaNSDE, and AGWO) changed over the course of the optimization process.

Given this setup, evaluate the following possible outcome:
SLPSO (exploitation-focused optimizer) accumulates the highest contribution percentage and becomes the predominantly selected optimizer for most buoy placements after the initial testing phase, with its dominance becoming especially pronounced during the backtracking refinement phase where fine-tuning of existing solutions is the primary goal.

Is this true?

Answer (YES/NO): NO